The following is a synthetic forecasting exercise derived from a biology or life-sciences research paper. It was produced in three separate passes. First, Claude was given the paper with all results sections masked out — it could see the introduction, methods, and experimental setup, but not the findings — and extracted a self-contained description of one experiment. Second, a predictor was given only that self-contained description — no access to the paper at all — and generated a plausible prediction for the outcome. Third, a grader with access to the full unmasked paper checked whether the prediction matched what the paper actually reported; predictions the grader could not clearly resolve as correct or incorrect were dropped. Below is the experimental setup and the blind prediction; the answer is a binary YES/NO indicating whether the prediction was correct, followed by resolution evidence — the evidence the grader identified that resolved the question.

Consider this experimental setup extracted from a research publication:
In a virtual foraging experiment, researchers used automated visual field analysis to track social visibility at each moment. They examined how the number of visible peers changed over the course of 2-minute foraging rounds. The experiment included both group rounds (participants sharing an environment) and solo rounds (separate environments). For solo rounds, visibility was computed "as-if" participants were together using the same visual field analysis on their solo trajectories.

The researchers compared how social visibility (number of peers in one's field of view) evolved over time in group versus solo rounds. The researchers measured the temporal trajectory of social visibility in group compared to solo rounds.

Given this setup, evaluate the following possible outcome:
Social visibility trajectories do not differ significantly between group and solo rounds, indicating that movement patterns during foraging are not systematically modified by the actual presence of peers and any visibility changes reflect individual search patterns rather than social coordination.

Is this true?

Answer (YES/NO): NO